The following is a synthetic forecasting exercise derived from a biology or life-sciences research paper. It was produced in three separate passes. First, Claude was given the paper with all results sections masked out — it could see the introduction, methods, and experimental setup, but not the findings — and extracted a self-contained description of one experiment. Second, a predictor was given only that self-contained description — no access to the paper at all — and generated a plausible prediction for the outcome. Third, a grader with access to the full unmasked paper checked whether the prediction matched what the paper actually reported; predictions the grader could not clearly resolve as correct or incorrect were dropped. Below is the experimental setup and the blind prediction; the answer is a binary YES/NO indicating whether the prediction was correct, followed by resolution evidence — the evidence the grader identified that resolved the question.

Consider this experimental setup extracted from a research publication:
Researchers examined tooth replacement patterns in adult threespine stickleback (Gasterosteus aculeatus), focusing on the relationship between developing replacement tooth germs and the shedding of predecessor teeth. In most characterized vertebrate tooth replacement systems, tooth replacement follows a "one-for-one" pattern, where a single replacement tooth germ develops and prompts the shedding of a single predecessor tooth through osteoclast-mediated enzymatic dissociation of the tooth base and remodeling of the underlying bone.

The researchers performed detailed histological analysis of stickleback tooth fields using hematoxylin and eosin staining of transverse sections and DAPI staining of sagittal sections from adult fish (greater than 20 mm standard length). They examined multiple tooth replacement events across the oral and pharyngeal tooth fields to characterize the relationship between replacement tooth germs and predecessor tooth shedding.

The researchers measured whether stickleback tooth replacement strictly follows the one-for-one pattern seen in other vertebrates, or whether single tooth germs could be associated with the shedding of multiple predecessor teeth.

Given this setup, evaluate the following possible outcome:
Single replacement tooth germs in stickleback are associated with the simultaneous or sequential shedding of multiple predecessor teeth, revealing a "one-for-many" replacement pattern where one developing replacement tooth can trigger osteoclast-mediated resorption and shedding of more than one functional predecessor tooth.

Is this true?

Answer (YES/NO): NO